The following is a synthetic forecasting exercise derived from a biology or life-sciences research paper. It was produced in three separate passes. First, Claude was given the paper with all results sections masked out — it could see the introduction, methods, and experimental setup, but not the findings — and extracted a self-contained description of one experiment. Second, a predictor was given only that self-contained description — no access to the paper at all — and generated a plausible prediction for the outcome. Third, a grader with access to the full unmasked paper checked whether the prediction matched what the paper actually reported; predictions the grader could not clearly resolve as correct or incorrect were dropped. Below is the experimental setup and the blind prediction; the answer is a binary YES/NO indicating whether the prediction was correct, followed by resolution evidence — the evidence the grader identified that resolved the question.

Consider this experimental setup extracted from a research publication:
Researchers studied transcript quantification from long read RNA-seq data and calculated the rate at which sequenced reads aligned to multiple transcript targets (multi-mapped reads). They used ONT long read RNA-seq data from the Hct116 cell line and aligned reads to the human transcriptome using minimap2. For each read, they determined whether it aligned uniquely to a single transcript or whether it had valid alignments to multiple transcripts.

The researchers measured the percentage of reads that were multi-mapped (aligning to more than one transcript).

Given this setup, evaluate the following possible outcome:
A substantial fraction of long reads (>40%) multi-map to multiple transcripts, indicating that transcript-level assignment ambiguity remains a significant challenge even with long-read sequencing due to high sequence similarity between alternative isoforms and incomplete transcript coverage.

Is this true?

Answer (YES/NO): YES